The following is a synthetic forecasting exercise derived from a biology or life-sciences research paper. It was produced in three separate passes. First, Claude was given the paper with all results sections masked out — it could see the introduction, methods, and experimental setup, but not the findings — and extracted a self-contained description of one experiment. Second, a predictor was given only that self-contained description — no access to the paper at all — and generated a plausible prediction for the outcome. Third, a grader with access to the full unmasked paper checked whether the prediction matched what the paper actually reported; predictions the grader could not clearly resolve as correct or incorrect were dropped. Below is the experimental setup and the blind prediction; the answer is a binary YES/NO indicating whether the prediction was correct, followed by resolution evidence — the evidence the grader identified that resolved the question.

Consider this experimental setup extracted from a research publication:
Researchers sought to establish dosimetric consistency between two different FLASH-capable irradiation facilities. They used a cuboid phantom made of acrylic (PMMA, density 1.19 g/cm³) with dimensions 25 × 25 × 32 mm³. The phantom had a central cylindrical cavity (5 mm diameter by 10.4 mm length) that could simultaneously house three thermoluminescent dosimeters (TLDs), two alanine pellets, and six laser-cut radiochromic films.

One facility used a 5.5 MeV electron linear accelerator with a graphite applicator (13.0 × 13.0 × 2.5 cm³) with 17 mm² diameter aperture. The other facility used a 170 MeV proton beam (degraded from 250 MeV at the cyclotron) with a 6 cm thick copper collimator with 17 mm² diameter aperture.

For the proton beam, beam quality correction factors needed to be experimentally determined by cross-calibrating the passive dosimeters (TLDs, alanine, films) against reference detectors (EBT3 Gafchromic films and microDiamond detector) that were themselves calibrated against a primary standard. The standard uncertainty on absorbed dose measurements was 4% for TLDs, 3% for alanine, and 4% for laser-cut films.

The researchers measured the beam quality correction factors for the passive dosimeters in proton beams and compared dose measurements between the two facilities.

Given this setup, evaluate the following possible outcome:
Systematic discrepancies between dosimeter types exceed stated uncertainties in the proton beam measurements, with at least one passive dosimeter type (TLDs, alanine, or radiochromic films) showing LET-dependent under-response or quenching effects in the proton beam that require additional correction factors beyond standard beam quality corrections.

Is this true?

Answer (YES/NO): NO